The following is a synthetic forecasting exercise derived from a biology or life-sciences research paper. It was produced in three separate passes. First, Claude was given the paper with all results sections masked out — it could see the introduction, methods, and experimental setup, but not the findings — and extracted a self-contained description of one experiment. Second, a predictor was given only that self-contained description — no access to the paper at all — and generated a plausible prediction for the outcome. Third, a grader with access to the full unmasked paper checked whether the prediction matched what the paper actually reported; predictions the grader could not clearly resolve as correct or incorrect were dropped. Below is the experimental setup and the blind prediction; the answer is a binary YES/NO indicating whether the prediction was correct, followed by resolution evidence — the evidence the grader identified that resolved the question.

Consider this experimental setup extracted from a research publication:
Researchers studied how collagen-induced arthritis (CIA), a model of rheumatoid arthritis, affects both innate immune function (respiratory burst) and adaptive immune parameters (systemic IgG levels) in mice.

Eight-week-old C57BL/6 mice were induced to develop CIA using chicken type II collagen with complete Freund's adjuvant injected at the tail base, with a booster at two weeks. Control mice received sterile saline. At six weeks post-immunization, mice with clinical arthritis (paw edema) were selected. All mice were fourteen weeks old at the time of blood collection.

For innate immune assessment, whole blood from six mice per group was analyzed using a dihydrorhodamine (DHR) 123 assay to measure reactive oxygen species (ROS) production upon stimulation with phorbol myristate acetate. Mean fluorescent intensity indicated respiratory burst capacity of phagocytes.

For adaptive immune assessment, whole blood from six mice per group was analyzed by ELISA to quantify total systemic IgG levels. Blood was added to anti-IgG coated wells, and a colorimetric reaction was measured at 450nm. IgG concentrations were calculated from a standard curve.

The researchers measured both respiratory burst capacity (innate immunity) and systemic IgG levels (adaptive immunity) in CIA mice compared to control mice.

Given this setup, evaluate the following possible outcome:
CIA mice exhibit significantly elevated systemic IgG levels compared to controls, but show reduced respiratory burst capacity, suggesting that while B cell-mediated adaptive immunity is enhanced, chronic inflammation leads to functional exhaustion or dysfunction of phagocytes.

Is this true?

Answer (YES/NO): NO